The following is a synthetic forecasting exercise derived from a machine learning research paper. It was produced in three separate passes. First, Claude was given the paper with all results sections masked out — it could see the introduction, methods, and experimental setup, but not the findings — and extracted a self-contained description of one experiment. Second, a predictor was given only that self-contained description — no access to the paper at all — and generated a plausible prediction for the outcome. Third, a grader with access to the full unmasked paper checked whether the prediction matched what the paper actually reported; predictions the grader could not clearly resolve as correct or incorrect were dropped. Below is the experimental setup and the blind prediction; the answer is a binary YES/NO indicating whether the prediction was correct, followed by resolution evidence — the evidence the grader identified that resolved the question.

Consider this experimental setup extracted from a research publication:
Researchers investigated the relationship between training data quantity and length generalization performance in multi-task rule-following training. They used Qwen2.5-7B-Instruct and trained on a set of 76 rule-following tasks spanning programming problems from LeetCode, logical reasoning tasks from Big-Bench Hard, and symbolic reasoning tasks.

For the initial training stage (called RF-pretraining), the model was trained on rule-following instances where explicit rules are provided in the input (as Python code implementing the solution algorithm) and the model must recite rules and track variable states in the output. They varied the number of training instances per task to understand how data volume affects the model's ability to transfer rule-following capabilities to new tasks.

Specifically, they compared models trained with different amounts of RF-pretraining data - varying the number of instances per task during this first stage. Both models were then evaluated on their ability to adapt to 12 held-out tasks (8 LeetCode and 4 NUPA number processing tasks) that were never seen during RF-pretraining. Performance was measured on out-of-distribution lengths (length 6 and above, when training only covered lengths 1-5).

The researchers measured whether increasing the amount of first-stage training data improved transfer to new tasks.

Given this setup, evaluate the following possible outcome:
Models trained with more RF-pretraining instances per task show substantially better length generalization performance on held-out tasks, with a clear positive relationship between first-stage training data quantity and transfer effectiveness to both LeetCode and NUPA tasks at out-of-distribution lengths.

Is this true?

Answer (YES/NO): NO